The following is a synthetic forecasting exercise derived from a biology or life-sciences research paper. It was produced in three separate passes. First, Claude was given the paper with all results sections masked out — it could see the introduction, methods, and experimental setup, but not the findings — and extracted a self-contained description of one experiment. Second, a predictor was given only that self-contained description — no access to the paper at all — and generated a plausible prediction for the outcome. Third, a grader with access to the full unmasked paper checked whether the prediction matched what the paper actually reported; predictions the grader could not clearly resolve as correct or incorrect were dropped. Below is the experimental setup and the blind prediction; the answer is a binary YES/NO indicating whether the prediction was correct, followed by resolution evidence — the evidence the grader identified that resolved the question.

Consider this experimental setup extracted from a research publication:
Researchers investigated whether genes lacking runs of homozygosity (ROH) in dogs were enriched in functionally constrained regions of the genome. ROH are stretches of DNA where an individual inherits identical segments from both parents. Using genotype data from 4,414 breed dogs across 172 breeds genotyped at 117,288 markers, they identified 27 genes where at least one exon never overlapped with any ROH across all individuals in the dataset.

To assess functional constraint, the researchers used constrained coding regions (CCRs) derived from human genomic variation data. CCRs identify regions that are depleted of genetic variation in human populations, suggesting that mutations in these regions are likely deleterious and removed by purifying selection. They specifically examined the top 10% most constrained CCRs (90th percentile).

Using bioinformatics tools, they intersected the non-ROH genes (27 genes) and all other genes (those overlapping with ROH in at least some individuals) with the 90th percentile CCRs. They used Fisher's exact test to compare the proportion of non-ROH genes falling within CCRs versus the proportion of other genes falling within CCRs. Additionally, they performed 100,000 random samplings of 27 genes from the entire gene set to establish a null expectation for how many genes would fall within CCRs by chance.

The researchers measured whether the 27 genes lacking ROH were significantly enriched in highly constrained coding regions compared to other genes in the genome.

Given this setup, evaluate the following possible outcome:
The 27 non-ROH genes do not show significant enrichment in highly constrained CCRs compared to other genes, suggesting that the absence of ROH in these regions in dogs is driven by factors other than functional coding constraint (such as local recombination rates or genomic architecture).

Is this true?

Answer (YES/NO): NO